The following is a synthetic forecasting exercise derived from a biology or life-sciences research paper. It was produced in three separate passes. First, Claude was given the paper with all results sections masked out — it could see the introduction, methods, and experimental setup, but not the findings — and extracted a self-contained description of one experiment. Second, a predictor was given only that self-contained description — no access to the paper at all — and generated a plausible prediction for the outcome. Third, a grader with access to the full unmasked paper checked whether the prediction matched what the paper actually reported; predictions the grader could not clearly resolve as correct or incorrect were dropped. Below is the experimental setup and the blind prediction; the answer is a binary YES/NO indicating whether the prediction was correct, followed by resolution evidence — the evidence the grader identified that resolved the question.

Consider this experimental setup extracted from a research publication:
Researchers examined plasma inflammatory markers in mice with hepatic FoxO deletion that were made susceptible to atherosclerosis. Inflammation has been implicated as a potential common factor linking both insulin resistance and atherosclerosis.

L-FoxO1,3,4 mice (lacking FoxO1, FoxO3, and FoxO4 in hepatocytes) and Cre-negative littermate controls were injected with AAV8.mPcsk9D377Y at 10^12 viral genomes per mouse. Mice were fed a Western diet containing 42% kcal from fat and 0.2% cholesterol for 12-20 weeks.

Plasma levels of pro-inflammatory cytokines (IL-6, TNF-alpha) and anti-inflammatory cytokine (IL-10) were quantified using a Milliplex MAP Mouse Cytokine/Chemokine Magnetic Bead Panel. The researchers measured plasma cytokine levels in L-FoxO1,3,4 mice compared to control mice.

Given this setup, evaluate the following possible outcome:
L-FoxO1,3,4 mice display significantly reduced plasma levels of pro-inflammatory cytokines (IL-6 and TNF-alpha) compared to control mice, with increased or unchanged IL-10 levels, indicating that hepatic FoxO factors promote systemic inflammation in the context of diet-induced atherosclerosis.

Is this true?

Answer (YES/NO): NO